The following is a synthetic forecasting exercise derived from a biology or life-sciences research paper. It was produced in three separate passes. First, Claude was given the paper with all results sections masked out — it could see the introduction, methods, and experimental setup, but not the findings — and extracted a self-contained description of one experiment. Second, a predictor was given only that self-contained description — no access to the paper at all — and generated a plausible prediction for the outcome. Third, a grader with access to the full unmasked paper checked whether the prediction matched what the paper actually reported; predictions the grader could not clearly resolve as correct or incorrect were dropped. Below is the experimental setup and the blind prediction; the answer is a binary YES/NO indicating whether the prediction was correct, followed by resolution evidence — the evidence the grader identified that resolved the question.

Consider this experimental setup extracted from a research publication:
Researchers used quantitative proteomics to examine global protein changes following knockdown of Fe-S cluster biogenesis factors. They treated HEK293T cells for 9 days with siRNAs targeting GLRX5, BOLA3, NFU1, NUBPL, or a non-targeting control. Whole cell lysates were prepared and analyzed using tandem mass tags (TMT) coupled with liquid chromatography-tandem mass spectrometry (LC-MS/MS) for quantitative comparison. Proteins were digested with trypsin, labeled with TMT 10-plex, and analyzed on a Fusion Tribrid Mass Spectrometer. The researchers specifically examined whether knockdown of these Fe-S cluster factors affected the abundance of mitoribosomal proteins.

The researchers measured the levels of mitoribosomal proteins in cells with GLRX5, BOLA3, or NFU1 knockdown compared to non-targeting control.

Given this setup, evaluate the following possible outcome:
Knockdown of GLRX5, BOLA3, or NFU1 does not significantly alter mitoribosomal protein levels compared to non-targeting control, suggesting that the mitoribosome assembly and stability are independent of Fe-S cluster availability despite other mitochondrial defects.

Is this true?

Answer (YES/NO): NO